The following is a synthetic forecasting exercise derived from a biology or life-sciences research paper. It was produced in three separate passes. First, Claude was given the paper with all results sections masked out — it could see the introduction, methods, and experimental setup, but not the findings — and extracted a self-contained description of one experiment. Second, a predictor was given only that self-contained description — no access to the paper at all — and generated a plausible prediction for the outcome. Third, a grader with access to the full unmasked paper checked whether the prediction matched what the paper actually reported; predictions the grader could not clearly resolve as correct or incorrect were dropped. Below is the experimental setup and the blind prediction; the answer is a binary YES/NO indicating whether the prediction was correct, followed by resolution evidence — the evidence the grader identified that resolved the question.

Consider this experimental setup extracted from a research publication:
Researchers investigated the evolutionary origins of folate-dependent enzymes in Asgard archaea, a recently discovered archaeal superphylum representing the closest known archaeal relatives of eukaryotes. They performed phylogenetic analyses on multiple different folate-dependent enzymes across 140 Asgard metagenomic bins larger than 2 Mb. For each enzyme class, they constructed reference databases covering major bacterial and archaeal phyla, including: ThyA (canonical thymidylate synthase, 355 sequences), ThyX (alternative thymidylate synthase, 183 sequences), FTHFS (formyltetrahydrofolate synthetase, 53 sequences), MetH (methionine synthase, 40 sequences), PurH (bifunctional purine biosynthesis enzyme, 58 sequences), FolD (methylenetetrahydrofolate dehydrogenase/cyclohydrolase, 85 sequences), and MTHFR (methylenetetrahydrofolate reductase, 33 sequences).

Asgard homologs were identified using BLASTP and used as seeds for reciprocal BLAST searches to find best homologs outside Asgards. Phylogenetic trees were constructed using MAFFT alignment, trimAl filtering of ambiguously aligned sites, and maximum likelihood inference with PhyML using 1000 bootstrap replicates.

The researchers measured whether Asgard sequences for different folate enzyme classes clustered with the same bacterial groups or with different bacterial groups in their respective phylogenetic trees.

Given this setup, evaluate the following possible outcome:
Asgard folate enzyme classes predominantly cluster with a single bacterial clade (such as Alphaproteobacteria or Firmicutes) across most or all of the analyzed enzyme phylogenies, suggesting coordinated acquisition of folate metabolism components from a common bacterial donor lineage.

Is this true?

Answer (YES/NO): NO